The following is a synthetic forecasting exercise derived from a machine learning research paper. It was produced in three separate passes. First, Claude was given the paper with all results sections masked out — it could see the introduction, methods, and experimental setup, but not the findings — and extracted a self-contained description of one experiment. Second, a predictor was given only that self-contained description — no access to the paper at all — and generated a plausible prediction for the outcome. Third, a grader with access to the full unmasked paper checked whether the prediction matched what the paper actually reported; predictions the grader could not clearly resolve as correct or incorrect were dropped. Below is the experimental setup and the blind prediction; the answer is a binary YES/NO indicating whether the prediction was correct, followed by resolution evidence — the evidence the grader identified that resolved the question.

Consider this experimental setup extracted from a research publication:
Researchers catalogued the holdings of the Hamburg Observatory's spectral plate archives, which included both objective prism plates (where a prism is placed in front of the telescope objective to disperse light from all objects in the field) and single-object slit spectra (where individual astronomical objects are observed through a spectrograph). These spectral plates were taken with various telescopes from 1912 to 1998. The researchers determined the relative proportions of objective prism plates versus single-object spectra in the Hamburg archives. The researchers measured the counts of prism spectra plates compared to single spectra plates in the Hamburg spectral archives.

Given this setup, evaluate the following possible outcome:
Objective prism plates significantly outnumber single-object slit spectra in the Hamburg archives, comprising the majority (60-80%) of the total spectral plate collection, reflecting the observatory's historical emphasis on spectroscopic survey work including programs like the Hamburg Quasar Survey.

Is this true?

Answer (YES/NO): YES